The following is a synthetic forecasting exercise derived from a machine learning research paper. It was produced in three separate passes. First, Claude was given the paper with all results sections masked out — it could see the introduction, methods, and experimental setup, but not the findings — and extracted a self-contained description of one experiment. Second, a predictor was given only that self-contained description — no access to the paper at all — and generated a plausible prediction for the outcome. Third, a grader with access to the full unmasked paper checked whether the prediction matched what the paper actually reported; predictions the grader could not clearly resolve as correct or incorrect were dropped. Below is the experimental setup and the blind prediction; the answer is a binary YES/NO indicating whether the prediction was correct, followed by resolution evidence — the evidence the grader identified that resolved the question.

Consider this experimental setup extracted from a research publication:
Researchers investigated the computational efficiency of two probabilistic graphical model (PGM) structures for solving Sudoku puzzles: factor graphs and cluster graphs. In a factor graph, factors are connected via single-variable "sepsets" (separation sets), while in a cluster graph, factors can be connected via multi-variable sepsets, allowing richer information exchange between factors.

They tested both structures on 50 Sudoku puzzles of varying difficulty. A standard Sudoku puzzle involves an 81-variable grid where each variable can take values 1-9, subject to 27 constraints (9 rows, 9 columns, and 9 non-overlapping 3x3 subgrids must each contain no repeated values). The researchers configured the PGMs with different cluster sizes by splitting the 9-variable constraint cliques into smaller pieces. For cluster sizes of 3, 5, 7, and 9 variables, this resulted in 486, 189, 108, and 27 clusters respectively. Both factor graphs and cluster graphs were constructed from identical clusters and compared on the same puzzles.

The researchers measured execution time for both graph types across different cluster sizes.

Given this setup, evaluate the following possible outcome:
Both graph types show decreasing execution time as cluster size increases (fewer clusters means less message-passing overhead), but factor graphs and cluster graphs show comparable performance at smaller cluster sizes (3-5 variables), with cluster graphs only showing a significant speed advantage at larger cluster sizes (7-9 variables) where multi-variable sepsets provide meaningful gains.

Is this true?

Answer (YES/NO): NO